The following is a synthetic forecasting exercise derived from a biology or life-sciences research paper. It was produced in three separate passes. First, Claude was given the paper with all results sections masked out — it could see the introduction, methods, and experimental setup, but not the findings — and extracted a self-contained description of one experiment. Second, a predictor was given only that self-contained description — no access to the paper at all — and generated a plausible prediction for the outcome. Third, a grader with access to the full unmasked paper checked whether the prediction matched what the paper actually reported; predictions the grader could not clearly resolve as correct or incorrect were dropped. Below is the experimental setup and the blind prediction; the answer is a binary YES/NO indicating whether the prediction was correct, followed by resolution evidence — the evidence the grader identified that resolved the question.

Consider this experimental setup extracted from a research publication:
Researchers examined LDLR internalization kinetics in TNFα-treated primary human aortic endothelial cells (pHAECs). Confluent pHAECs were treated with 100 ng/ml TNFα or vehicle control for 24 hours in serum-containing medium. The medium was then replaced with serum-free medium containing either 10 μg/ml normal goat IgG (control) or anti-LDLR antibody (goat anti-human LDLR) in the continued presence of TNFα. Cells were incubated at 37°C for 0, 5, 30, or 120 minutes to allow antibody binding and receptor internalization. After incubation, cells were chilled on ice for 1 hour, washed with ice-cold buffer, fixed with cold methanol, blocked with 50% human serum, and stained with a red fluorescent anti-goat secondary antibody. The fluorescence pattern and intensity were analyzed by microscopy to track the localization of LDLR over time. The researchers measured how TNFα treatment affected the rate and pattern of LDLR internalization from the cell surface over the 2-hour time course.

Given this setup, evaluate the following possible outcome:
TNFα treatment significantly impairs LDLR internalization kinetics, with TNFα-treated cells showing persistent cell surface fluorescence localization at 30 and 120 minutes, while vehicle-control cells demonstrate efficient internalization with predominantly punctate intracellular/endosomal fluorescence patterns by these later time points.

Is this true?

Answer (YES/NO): NO